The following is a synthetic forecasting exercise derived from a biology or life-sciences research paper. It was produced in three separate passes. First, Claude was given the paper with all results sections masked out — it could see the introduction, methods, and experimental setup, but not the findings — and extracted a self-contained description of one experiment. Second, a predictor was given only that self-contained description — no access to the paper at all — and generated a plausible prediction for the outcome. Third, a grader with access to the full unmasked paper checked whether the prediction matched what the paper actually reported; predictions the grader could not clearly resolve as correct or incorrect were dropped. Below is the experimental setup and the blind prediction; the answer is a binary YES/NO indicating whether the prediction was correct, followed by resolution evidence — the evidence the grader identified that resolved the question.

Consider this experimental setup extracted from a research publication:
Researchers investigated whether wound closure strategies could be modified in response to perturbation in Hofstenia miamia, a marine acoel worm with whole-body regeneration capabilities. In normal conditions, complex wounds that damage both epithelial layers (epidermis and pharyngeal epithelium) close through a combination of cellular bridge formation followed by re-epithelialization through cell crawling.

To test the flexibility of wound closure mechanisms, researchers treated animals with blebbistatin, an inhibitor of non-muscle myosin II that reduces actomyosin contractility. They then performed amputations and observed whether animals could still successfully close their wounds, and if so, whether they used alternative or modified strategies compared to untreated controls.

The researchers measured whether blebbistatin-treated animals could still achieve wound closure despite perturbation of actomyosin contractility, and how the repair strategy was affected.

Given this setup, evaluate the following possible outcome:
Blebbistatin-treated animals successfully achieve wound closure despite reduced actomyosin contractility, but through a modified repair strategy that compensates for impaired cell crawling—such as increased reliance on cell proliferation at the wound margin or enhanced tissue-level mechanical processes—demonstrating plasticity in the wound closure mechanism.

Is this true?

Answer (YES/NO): NO